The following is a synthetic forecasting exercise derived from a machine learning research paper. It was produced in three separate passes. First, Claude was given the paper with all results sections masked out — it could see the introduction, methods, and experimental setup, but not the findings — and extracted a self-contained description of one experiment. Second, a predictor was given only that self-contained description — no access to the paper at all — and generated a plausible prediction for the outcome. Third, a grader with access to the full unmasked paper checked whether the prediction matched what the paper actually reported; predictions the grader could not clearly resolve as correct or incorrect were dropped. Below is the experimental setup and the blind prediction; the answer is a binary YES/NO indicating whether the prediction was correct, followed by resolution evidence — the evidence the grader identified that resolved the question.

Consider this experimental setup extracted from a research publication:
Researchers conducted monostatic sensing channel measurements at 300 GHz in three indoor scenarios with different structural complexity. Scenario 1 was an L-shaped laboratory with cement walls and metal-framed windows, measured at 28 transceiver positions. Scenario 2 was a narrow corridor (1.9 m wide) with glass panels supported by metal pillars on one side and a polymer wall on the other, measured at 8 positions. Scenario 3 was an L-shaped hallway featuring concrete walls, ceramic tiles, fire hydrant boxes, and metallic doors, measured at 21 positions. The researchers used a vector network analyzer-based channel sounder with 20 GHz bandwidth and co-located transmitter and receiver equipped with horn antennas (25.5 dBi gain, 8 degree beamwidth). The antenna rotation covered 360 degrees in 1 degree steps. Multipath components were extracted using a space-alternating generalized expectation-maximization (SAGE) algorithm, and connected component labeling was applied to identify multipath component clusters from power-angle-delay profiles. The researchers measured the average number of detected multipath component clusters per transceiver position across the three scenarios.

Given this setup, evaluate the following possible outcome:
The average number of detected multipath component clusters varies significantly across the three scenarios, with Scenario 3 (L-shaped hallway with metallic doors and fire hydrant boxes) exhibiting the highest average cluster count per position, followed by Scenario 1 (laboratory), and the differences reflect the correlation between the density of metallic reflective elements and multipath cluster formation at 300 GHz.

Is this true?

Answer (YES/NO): NO